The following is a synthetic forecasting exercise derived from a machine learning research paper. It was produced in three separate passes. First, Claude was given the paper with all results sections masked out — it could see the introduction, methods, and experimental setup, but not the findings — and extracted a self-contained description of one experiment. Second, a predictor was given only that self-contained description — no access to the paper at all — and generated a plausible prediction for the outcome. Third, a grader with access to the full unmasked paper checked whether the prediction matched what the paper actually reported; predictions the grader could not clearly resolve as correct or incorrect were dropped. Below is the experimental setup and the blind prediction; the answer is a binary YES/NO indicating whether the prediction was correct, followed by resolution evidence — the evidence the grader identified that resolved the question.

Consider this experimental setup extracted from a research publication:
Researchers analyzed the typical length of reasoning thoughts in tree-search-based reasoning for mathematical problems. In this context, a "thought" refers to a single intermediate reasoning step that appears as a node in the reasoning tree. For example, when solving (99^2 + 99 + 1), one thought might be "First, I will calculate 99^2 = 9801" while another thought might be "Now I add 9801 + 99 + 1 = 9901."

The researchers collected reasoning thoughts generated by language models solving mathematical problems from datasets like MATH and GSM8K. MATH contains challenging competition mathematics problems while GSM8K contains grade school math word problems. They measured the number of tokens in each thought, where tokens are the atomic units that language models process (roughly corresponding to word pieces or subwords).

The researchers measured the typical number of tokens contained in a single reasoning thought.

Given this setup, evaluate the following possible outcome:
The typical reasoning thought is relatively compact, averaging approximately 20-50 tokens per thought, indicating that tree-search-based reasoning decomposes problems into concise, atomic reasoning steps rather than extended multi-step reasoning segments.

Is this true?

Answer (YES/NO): NO